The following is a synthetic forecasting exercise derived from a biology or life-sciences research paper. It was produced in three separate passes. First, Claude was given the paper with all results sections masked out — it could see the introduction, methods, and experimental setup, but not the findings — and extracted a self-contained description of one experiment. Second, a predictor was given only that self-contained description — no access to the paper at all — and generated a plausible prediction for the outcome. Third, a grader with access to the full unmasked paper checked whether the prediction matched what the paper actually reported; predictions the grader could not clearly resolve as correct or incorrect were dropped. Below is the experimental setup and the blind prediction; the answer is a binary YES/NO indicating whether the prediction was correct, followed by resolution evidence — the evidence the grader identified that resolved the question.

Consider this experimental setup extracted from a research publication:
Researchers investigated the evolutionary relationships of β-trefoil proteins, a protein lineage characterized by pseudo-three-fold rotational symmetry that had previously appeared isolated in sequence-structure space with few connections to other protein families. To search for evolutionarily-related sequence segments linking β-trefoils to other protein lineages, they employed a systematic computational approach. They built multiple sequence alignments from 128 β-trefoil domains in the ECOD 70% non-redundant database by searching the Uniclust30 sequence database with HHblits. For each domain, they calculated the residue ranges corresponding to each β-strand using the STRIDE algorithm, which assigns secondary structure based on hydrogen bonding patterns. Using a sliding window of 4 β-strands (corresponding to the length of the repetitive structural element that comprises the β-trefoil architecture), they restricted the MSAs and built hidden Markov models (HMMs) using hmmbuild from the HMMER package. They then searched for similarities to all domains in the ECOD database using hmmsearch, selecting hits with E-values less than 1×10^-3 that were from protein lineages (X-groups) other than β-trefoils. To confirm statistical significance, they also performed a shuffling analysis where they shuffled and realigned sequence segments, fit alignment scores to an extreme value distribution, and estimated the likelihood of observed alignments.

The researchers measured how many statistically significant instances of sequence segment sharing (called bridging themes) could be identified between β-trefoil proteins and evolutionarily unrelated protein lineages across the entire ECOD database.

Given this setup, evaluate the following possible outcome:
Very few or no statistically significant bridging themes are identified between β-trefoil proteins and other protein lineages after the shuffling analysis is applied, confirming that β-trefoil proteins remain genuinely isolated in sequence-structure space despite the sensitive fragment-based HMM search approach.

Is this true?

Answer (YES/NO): NO